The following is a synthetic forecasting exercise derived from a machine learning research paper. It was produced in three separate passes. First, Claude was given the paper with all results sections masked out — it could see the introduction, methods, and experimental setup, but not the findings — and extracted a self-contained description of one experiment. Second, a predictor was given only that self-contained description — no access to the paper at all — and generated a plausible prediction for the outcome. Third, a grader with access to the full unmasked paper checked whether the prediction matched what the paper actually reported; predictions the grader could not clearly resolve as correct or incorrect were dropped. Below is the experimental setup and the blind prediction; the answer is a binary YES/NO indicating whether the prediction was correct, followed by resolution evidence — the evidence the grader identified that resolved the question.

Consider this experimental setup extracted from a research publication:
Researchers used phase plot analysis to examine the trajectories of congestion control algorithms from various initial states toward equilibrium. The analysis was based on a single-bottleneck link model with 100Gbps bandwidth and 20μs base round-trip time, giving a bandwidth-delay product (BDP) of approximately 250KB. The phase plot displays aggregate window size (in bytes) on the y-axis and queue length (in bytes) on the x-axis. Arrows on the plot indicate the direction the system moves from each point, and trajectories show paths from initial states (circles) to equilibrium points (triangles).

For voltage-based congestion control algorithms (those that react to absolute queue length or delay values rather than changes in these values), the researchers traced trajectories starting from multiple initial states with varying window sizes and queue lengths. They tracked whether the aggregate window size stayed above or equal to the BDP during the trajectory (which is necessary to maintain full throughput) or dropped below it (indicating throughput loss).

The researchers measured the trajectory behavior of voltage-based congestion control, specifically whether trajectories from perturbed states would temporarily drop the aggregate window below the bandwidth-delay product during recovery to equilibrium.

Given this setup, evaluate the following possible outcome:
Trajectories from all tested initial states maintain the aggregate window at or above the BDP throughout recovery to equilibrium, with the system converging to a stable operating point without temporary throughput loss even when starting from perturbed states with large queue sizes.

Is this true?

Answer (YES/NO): NO